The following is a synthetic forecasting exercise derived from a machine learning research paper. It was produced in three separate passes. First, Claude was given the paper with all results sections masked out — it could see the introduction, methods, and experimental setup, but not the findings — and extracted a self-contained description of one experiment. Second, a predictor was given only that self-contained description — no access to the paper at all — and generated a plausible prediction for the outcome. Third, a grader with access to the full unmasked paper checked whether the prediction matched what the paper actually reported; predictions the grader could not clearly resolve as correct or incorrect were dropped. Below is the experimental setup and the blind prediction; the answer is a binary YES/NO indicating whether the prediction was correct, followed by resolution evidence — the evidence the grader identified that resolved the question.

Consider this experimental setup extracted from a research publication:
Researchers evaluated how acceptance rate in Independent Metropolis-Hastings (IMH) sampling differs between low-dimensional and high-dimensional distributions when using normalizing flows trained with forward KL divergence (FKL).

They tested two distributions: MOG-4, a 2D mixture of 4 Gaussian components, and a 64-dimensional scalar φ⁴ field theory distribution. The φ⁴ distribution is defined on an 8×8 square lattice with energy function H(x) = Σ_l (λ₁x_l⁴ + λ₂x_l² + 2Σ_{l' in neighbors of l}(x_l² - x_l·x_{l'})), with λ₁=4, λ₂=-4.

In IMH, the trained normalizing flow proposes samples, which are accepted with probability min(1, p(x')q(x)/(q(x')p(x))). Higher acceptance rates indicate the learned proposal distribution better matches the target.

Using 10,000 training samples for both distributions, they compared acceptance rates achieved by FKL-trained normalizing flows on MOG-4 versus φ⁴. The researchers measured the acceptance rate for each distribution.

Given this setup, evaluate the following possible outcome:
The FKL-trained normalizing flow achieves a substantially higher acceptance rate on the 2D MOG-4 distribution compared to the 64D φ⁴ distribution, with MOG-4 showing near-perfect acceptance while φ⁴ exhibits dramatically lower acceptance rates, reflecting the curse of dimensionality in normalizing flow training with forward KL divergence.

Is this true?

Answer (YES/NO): NO